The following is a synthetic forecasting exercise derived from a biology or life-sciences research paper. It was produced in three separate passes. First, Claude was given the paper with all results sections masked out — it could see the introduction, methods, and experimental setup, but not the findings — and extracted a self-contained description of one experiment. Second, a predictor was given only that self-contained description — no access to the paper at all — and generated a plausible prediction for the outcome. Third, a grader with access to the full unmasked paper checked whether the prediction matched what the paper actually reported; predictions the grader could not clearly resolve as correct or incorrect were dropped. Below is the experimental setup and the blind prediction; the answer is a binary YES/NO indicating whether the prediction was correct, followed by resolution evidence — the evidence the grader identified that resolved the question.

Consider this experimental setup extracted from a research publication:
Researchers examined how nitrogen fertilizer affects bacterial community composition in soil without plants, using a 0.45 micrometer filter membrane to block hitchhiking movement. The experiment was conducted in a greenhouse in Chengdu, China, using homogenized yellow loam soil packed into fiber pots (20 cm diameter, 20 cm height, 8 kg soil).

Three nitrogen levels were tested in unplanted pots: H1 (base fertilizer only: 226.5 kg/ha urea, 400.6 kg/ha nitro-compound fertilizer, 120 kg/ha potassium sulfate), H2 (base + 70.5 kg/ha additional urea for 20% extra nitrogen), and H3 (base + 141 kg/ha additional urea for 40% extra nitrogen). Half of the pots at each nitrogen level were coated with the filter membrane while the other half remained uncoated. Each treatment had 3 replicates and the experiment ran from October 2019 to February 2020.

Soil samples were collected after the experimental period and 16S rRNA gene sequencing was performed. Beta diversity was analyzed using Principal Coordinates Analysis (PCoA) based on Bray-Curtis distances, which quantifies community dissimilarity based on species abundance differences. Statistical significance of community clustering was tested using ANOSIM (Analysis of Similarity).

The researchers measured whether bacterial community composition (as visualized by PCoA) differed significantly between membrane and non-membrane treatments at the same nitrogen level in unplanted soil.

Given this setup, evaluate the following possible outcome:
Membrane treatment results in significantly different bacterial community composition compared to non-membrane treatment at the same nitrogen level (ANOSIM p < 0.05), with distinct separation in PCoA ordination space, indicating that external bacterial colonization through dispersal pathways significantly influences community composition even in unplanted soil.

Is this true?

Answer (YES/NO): NO